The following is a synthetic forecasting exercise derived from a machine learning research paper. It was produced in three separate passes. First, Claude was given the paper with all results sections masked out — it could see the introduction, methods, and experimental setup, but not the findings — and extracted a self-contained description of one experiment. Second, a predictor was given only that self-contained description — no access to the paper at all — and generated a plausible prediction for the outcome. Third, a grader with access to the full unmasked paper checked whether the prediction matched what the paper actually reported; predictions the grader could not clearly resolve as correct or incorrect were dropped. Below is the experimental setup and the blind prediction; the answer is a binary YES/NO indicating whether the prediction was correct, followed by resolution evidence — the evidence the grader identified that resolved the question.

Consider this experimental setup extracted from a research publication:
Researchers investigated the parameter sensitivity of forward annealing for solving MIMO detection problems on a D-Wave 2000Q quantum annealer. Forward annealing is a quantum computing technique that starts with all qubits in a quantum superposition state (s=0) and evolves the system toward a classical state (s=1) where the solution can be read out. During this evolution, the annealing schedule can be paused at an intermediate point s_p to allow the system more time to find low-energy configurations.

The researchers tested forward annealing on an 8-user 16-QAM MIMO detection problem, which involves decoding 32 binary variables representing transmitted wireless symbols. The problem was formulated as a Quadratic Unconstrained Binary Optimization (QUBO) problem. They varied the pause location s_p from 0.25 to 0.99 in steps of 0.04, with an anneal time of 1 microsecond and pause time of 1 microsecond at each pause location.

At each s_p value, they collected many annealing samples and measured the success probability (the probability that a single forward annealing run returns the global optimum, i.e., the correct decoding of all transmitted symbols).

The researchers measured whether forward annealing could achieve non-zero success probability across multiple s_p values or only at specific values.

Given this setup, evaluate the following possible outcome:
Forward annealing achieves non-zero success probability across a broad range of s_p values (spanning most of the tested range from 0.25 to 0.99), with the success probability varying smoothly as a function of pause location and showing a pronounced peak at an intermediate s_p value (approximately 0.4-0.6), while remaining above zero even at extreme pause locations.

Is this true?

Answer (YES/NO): NO